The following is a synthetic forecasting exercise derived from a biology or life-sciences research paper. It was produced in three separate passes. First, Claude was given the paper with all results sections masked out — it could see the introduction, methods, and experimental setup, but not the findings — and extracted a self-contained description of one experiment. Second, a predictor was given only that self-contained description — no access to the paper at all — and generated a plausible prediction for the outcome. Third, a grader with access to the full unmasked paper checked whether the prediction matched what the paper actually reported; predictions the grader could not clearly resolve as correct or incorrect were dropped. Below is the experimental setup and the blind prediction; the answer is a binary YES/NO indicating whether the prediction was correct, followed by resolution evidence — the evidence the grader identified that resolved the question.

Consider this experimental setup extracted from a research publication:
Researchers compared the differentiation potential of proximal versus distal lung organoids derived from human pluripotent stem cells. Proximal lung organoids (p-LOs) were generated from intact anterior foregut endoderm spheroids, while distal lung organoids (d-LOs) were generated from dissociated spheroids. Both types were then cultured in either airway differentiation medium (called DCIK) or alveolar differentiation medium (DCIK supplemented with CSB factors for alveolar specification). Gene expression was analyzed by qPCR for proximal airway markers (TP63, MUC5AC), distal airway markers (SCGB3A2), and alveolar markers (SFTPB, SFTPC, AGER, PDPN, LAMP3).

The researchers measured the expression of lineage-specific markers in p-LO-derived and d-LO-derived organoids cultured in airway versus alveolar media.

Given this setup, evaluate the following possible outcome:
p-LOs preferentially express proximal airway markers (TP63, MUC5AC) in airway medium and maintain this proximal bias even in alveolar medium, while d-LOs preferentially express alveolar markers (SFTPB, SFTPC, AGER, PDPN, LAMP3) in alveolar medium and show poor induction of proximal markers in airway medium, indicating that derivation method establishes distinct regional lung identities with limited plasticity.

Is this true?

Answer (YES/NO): NO